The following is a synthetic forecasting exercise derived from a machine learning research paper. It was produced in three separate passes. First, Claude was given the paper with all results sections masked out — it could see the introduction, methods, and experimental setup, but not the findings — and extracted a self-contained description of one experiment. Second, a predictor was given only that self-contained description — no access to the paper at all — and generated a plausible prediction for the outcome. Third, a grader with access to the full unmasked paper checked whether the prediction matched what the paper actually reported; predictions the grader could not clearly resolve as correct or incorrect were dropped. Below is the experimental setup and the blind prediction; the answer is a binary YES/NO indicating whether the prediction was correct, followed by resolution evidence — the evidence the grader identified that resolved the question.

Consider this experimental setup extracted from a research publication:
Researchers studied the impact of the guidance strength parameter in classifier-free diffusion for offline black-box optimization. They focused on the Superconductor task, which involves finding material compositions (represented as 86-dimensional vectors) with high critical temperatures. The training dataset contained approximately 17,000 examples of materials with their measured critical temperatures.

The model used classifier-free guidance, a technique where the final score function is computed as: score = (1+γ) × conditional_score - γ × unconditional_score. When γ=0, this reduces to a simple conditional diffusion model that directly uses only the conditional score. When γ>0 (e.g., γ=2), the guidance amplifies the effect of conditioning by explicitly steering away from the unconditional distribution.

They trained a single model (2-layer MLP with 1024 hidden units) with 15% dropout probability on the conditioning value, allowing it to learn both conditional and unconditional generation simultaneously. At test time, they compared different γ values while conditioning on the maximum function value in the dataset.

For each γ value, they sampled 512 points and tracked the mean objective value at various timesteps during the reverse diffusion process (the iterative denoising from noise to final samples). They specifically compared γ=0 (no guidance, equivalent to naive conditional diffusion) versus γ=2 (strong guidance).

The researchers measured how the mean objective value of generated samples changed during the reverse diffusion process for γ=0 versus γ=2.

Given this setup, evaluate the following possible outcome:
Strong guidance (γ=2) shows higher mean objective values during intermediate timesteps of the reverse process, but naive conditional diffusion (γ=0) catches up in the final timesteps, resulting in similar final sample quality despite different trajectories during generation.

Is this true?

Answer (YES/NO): NO